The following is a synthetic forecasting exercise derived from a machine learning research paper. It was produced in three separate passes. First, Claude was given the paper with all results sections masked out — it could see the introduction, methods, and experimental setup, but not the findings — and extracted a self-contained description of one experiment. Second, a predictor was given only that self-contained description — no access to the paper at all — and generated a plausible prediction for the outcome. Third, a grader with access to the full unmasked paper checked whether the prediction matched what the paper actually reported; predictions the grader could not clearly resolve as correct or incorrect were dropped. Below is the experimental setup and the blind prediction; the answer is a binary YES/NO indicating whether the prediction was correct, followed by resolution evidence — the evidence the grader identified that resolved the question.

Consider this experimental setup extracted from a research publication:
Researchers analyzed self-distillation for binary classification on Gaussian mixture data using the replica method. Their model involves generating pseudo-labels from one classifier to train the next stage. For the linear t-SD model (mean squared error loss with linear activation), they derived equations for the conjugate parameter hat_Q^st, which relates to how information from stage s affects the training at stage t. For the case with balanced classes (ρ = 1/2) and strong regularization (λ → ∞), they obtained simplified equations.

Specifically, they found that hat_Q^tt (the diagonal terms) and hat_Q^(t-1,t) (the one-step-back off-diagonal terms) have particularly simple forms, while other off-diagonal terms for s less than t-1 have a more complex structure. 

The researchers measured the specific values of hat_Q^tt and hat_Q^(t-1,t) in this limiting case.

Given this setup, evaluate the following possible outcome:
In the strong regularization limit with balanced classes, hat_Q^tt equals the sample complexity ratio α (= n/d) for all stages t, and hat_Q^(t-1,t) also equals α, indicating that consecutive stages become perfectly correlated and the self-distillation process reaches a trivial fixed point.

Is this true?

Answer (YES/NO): NO